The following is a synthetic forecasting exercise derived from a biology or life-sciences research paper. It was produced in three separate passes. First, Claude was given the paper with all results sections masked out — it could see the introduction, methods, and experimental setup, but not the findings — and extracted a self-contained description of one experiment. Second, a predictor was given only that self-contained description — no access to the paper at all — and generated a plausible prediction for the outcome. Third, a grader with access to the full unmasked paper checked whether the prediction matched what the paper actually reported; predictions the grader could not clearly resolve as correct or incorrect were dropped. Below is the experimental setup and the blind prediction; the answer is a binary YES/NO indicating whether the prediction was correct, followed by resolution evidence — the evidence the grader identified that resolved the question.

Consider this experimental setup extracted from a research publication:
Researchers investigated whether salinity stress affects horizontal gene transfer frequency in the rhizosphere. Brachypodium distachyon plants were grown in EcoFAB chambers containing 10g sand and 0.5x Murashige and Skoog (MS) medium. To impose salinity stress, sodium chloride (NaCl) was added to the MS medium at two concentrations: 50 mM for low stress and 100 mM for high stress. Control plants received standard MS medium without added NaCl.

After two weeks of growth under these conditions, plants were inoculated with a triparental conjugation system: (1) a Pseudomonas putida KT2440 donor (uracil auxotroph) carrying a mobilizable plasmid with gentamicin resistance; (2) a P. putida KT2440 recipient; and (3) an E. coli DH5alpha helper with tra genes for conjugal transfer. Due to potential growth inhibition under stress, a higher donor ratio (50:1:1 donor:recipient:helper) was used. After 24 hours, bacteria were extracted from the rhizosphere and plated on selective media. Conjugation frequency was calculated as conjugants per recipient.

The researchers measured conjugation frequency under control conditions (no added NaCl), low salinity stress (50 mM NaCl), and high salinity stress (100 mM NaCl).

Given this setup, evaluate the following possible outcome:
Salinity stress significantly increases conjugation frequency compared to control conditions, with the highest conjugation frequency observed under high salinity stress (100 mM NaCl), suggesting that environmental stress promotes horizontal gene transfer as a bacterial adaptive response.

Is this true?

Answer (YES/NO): NO